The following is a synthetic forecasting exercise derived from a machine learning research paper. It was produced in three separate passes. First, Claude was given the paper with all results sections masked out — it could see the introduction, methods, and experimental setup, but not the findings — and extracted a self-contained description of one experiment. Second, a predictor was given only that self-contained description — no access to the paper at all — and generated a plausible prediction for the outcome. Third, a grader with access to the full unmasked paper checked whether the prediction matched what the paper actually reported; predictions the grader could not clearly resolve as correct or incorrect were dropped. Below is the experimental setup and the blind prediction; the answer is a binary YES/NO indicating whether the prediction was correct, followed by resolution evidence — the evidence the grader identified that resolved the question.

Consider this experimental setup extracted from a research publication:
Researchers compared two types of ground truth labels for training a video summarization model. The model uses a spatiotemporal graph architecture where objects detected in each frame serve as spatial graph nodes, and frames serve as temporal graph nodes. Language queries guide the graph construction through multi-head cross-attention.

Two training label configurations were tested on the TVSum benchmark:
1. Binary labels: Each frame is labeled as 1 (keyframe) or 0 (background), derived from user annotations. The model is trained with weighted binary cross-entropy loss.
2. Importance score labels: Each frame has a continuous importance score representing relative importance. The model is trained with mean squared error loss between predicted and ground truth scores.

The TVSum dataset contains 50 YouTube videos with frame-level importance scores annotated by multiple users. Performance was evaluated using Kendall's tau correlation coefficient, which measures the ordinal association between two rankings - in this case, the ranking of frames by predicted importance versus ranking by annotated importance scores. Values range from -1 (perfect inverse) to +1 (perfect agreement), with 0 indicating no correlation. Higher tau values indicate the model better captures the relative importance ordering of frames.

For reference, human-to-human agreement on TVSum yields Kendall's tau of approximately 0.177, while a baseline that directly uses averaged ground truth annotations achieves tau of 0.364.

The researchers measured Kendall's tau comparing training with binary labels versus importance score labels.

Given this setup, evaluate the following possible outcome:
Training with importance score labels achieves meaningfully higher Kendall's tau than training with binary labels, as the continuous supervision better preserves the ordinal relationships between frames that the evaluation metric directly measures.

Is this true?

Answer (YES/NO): YES